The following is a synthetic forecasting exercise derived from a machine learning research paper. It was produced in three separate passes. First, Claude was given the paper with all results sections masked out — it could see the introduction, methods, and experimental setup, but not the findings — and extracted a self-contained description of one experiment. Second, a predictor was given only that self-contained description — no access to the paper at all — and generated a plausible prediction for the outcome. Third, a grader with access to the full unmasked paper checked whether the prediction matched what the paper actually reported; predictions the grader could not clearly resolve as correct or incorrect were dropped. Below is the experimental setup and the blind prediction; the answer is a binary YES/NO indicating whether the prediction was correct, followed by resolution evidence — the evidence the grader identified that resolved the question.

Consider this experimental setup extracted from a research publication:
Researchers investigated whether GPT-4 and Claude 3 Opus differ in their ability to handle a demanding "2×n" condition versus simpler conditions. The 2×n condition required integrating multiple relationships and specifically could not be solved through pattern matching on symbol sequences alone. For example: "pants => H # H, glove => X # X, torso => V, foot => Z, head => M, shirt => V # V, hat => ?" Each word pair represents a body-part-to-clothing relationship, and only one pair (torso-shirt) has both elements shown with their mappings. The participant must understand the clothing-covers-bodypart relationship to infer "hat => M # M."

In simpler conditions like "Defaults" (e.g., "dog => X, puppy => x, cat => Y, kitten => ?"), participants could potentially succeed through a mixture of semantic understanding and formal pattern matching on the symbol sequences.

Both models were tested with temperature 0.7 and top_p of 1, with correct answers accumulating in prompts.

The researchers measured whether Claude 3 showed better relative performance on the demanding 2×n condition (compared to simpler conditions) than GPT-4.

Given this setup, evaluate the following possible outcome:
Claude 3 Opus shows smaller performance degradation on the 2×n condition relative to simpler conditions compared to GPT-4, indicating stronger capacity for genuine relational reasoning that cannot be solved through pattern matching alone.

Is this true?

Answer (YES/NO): YES